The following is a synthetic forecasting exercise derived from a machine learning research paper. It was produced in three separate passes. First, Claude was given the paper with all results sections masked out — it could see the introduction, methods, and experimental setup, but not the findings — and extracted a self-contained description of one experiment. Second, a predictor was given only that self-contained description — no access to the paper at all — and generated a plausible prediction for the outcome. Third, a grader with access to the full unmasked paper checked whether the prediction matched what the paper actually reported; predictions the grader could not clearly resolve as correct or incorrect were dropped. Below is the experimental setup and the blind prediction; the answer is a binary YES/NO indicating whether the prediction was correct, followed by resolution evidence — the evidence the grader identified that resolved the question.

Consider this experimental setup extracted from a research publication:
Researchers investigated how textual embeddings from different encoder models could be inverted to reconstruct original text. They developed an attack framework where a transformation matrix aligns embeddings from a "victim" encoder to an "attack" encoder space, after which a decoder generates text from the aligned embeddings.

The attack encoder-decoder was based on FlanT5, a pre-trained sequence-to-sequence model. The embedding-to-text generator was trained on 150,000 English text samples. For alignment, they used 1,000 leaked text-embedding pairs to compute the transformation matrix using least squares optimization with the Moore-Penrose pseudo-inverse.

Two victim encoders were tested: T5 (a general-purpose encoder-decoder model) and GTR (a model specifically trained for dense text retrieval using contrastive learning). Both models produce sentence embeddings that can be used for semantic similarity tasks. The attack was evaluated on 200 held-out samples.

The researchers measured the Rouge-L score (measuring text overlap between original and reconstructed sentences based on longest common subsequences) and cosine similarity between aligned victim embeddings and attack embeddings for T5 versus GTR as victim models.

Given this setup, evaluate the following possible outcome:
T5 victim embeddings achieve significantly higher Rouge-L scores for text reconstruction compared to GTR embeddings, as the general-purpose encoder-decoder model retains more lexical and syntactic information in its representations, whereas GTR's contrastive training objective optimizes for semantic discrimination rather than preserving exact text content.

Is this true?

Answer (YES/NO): YES